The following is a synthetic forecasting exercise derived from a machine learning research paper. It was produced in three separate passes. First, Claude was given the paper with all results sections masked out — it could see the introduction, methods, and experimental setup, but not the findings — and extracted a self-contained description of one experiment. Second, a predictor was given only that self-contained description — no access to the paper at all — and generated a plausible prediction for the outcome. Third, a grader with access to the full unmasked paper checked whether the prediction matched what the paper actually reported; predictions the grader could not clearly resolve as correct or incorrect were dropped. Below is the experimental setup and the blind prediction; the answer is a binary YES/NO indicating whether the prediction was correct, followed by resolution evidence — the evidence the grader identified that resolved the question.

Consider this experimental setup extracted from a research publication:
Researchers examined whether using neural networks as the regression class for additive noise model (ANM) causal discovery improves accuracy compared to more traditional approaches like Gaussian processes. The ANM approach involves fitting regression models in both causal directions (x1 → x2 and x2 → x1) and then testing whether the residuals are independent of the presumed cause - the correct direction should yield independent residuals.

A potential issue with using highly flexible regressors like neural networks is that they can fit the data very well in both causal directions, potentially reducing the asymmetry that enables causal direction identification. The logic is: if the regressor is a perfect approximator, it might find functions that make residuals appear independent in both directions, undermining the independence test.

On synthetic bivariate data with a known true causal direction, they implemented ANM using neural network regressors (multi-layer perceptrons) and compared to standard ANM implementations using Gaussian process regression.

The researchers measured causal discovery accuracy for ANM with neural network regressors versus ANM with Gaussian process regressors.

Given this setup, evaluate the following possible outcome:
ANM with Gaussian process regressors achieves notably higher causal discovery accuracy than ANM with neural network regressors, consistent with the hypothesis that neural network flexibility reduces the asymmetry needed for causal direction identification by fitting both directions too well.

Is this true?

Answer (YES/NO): YES